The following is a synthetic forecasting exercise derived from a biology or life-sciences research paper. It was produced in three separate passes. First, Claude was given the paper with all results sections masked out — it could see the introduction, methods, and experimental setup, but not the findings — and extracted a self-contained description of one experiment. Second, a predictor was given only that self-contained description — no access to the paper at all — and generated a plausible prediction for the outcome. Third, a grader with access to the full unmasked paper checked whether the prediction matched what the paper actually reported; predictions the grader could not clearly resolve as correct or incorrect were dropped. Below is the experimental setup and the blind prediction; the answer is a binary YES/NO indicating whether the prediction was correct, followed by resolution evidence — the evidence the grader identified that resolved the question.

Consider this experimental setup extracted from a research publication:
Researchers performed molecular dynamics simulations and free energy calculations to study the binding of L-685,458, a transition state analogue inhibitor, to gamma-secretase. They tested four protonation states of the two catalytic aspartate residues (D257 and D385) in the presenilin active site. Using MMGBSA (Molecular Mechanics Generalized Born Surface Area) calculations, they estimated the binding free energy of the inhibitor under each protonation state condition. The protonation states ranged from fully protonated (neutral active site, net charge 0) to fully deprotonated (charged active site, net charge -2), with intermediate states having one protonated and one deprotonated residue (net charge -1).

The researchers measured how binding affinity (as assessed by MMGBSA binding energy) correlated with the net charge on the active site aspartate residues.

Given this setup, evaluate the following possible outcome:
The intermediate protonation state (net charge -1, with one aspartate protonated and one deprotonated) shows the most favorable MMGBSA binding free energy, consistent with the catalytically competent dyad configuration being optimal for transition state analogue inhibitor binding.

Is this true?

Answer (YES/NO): NO